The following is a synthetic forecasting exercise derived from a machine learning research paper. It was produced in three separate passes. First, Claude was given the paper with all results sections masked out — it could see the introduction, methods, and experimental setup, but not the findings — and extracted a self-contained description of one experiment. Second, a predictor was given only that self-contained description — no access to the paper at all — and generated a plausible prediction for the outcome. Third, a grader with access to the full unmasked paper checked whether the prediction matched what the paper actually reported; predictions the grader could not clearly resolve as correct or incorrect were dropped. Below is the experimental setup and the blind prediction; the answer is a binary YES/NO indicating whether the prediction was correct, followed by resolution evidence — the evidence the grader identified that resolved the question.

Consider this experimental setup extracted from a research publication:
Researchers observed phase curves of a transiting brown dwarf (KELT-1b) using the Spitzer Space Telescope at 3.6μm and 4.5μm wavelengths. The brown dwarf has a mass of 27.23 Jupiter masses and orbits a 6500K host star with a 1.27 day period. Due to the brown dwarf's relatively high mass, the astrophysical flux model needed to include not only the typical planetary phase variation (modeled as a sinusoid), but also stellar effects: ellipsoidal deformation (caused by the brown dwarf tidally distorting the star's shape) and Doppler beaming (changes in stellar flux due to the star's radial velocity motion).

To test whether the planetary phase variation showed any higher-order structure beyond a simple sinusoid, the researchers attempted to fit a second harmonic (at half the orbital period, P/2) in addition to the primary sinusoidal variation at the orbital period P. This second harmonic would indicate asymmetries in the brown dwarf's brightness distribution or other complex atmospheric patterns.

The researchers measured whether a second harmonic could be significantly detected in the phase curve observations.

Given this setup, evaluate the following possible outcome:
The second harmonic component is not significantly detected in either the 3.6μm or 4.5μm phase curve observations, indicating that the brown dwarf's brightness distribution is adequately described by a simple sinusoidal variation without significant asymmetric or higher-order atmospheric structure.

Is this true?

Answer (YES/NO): YES